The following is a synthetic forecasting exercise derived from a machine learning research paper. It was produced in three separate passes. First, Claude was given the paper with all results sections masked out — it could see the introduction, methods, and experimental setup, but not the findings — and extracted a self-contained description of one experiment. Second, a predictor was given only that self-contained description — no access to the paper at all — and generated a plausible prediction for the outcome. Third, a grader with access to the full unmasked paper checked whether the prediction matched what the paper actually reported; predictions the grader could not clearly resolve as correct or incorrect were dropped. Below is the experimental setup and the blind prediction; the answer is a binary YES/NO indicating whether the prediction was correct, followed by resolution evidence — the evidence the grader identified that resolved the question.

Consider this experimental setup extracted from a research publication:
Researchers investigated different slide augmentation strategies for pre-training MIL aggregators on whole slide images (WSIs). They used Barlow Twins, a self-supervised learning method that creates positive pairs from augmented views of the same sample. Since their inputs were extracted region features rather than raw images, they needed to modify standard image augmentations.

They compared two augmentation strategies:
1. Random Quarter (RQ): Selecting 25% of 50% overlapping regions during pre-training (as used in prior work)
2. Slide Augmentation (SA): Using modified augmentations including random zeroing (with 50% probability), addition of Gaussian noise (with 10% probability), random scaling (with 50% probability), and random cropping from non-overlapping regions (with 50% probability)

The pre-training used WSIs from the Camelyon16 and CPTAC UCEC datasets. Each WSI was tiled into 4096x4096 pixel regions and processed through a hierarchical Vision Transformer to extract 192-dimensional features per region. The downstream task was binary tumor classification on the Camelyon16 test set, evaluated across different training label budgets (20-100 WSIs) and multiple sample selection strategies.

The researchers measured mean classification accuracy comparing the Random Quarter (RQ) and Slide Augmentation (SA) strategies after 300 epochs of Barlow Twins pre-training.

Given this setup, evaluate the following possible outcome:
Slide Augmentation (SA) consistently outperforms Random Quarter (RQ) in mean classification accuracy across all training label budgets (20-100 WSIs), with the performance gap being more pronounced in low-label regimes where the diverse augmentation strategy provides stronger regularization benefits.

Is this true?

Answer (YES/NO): NO